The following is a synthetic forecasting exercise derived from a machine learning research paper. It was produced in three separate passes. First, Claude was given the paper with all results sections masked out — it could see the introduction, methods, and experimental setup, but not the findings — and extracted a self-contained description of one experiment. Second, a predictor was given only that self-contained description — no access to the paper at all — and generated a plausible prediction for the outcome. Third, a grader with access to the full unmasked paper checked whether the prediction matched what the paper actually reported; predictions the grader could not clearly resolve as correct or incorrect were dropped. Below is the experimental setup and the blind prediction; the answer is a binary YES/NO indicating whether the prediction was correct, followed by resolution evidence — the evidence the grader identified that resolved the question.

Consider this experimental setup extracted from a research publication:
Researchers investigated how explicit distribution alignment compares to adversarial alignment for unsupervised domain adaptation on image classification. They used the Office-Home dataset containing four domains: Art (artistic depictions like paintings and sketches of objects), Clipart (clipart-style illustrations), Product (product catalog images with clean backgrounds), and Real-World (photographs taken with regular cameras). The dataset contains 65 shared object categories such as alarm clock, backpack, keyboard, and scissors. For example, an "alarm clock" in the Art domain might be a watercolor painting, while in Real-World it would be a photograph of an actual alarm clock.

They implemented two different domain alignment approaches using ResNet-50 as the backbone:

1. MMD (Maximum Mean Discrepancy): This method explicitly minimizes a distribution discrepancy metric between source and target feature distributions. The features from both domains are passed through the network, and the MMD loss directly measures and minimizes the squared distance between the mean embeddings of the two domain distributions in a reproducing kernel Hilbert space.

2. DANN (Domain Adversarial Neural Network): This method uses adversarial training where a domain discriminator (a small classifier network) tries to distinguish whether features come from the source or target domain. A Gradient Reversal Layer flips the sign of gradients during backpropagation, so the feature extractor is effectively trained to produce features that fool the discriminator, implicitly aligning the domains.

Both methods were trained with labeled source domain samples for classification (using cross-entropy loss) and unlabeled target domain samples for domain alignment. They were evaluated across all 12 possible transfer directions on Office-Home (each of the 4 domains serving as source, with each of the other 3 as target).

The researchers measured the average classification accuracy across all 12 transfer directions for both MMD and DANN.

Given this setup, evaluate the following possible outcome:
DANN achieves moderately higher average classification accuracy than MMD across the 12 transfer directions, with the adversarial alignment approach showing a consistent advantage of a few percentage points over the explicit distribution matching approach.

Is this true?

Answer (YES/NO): NO